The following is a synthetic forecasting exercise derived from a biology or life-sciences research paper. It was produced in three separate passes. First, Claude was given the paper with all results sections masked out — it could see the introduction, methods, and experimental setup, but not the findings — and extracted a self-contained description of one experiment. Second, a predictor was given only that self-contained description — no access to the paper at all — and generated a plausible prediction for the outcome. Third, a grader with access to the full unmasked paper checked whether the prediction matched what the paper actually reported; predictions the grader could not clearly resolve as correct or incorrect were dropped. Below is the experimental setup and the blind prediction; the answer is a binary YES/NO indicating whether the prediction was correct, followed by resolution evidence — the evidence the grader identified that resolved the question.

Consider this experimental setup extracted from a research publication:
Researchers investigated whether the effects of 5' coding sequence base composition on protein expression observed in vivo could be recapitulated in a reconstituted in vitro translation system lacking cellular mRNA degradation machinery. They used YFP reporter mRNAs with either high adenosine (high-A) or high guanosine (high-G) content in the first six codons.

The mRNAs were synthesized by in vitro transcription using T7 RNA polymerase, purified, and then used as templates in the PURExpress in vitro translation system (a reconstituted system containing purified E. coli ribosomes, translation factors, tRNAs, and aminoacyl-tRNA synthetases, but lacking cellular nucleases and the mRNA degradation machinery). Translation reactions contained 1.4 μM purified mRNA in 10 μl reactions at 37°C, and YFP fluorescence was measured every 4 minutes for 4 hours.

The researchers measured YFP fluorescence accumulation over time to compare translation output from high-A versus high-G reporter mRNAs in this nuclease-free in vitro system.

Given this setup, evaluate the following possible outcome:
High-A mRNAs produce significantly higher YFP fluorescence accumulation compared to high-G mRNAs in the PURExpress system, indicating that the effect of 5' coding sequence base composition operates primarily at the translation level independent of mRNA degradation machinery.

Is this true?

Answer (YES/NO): YES